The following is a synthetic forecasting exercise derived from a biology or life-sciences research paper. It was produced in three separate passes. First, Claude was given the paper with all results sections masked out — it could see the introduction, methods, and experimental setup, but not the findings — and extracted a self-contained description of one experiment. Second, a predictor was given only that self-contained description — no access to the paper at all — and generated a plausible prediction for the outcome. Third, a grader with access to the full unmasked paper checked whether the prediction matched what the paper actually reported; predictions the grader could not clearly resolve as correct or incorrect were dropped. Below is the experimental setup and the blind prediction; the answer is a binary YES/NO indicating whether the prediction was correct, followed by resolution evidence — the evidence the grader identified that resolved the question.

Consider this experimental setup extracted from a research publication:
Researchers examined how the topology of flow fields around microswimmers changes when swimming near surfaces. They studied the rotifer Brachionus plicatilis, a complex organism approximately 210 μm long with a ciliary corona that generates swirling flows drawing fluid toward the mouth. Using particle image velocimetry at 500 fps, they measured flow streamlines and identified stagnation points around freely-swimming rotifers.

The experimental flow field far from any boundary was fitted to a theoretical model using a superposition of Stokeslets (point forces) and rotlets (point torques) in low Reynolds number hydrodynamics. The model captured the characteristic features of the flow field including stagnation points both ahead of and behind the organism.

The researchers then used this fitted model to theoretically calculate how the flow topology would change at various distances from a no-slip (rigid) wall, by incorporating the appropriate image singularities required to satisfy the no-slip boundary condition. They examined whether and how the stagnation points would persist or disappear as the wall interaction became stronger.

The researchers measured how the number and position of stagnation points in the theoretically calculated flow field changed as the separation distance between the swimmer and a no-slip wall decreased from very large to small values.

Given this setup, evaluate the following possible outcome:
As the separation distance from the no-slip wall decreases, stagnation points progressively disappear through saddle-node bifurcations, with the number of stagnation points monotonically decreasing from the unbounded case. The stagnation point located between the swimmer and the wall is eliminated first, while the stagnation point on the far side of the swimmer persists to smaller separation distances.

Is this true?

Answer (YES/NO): NO